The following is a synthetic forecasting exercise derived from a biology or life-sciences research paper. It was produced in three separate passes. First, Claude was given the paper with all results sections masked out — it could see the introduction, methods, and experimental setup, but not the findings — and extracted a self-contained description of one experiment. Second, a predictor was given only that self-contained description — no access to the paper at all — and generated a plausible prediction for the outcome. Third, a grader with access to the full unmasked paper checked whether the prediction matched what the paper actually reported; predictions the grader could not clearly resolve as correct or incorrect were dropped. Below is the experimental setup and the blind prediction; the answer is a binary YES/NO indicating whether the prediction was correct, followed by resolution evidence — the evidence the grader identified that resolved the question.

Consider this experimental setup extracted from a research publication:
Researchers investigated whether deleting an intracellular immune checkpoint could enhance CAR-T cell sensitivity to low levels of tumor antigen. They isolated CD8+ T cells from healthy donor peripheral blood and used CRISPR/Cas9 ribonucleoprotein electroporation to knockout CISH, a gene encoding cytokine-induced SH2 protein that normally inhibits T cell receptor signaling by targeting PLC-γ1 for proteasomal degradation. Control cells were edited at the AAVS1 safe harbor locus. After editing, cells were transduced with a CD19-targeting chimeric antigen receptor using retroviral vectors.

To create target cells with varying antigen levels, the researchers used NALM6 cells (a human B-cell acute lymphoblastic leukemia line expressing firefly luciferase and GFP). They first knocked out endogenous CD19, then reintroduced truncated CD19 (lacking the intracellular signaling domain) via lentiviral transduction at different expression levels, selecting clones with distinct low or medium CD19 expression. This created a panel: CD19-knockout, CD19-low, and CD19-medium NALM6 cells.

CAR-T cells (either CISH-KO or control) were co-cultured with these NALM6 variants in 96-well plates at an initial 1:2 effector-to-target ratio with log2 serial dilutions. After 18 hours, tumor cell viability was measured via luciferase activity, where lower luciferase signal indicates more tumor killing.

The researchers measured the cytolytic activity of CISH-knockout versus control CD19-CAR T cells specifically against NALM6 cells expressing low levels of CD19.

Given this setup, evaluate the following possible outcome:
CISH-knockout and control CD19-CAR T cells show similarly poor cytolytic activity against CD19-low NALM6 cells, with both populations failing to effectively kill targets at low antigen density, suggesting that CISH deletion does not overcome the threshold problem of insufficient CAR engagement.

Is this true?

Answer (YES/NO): NO